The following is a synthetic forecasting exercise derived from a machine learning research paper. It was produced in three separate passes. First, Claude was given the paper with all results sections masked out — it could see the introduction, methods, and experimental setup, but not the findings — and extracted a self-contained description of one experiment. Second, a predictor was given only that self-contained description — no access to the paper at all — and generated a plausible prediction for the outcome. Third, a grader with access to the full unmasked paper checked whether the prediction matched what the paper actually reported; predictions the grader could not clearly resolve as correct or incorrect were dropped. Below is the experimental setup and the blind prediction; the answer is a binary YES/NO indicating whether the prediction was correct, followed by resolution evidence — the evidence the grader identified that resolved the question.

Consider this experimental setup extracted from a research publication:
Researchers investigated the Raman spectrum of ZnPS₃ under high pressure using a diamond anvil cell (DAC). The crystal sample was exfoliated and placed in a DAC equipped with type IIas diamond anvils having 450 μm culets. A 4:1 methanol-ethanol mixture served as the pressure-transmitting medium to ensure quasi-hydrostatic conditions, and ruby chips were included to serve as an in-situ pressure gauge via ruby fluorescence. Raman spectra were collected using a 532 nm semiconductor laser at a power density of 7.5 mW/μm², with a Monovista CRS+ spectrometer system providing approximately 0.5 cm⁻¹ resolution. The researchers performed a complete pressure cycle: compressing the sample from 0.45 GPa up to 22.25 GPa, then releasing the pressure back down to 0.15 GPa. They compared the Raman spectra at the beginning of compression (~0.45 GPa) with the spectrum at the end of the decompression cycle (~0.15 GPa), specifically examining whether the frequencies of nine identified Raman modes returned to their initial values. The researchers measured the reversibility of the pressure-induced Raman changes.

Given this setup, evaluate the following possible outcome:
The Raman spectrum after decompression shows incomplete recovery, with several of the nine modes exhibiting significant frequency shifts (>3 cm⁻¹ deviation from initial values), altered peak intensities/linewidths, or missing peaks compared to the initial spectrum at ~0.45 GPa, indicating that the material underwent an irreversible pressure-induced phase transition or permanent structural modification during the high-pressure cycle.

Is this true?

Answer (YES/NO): NO